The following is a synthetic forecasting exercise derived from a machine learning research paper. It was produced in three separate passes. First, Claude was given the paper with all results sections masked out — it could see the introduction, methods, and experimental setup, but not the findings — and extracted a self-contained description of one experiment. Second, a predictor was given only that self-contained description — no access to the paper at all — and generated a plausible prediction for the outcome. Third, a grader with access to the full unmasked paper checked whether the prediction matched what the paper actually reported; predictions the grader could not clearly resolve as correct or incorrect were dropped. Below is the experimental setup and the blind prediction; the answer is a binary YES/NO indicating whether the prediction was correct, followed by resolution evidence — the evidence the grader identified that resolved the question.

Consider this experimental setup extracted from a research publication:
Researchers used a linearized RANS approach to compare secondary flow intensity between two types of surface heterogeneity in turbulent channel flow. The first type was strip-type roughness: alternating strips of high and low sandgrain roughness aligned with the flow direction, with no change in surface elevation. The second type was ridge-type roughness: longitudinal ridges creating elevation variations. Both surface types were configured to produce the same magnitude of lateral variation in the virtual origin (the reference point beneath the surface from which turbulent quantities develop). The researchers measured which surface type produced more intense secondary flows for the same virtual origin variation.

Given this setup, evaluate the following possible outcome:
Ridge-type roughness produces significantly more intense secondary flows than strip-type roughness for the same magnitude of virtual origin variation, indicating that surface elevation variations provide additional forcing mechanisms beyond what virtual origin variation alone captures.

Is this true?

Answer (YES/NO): NO